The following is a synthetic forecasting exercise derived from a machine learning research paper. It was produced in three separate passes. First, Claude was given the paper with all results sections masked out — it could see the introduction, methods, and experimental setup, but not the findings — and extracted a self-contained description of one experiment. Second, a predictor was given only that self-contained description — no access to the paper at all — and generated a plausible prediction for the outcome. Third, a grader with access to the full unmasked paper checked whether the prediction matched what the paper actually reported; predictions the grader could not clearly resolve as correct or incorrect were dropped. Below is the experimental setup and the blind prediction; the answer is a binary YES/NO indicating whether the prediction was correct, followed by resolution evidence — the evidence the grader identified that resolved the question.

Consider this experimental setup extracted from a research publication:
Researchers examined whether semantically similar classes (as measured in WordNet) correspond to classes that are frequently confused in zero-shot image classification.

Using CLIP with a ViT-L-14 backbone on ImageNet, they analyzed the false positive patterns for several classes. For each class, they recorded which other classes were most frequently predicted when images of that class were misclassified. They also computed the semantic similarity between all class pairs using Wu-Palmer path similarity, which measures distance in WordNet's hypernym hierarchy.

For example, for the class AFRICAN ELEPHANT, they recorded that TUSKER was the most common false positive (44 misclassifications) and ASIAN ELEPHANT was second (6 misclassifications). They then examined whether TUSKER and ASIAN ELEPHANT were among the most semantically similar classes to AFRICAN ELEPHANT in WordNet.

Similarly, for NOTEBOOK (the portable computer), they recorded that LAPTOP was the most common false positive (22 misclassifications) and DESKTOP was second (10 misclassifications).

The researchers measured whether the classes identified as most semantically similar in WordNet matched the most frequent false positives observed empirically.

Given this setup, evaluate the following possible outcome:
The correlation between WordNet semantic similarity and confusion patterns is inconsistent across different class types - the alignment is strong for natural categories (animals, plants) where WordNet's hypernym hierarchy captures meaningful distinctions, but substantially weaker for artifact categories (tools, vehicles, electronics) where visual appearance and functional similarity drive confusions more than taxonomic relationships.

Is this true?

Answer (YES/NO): NO